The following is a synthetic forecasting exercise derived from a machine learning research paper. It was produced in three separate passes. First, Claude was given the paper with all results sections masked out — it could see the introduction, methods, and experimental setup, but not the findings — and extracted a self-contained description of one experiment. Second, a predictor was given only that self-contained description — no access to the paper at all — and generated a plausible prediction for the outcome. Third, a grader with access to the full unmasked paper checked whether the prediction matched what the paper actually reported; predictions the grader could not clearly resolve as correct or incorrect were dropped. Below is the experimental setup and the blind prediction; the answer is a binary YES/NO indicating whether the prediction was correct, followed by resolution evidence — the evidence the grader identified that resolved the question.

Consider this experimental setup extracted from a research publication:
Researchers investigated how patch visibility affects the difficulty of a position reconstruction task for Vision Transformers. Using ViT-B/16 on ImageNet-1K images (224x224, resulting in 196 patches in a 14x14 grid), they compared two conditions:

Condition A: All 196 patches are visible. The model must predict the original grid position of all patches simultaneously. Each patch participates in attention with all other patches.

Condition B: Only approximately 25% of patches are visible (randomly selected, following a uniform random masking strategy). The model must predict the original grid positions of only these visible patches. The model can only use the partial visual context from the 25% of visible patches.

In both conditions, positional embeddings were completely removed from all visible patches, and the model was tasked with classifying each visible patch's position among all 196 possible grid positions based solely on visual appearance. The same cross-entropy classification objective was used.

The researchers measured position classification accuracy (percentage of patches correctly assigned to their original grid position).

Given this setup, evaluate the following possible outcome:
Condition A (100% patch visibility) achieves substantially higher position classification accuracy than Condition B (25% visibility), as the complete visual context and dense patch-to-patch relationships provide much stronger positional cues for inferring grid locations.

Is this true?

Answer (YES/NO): YES